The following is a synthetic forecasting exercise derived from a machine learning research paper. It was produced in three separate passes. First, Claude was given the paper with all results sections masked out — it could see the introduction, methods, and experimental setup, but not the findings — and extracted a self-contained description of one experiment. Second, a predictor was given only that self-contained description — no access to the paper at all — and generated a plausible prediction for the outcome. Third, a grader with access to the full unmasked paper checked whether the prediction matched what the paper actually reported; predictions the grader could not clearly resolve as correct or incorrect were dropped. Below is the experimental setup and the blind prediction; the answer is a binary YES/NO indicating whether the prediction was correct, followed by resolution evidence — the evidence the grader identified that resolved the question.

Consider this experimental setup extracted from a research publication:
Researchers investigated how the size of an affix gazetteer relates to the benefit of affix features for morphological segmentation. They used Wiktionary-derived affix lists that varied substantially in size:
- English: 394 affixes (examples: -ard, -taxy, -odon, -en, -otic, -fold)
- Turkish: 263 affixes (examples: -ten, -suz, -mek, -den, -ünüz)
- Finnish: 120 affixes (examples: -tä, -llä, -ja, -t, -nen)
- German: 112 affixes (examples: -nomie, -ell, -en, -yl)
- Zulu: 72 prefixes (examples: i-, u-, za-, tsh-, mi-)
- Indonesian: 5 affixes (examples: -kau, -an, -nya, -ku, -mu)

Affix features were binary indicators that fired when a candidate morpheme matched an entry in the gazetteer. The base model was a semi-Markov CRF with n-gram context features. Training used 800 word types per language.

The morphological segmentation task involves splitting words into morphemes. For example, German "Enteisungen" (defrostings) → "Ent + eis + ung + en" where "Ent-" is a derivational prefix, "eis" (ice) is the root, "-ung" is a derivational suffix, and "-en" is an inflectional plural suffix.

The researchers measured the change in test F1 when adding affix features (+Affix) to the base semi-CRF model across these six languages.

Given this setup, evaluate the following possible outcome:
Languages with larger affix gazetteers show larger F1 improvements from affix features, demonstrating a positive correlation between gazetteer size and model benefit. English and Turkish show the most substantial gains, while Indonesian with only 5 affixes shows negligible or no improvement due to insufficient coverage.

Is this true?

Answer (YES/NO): NO